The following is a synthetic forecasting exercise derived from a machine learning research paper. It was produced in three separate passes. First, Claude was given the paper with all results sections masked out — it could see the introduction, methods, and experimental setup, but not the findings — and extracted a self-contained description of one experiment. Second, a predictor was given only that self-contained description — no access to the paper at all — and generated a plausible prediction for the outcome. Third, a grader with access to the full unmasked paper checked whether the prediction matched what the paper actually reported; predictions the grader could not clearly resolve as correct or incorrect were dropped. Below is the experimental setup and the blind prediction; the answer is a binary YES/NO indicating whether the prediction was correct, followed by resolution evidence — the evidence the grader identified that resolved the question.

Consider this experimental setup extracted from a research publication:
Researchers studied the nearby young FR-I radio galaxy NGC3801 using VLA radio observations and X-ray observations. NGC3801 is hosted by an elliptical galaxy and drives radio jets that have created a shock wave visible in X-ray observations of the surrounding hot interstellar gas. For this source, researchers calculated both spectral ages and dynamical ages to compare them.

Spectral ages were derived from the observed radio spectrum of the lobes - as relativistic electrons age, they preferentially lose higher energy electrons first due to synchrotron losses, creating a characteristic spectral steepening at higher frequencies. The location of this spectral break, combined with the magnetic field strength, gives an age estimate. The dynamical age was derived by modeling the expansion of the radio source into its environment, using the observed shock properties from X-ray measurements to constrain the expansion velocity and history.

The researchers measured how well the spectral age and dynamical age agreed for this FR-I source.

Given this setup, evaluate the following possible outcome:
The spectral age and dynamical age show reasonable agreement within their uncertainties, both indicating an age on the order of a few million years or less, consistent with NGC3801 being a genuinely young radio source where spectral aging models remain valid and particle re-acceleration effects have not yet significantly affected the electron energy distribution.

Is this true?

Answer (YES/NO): NO